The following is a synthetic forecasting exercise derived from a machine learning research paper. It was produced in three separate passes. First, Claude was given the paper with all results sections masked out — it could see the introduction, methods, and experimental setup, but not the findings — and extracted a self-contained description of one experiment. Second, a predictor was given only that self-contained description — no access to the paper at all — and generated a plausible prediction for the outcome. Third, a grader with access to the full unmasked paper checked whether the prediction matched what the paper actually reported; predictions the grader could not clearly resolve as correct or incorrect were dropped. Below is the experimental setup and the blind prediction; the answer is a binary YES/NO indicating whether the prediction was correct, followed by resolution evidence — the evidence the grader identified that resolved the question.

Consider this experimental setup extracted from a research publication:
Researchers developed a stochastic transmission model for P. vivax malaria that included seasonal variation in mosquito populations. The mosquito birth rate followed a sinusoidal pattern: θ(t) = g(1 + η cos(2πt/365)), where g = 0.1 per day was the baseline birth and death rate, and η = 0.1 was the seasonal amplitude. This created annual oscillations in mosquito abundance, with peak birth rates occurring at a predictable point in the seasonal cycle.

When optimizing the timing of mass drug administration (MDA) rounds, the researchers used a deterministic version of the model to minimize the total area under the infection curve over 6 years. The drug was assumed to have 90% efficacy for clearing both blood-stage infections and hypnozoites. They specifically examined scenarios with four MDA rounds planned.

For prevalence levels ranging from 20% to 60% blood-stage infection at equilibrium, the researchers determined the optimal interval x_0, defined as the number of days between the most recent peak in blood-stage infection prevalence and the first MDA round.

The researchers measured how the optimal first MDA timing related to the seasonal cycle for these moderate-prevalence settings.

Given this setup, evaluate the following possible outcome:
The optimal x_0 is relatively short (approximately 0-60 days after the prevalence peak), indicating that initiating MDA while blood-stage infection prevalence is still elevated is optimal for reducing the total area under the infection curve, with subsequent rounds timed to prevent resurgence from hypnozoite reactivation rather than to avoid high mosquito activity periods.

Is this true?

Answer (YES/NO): NO